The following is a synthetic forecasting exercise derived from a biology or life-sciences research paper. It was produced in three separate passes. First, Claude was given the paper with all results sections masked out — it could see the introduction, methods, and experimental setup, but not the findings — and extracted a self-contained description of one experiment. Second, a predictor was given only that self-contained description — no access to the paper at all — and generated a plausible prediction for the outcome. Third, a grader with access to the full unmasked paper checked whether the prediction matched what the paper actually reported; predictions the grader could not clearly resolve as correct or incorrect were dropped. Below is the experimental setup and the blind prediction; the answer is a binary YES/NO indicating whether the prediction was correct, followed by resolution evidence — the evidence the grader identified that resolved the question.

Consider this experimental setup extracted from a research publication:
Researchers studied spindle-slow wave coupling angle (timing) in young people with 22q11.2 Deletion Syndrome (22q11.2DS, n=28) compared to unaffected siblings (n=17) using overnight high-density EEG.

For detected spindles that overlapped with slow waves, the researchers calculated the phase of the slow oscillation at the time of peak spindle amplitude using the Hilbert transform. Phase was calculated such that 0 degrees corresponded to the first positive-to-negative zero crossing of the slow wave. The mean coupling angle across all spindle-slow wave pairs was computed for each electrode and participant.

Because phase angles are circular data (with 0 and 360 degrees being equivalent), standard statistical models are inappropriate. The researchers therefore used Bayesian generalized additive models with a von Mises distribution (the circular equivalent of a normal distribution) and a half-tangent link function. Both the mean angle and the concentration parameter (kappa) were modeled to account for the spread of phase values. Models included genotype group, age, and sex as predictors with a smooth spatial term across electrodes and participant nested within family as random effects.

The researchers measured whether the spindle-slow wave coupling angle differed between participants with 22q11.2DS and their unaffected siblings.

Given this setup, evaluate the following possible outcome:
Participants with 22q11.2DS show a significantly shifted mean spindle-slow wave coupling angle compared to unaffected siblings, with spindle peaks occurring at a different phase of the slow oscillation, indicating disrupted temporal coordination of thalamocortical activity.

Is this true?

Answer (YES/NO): NO